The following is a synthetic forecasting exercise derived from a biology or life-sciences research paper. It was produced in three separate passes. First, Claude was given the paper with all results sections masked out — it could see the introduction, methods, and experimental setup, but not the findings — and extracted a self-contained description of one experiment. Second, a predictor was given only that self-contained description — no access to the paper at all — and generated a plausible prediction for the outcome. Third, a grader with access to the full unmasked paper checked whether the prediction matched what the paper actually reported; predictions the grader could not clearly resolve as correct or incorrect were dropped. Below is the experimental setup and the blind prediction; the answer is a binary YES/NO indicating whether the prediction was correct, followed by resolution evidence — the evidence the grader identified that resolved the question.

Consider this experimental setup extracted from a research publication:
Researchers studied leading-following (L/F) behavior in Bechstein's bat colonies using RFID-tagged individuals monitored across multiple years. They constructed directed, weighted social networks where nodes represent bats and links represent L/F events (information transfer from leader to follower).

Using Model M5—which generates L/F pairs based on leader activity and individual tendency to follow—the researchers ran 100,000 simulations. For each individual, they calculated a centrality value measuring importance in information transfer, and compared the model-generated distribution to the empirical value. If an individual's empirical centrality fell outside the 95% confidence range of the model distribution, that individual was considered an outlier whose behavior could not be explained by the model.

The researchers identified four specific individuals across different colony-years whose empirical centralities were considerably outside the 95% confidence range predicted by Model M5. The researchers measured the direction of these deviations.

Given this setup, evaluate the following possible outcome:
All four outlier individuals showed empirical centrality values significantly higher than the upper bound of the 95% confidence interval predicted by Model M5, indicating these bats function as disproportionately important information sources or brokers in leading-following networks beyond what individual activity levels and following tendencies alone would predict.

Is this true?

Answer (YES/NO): NO